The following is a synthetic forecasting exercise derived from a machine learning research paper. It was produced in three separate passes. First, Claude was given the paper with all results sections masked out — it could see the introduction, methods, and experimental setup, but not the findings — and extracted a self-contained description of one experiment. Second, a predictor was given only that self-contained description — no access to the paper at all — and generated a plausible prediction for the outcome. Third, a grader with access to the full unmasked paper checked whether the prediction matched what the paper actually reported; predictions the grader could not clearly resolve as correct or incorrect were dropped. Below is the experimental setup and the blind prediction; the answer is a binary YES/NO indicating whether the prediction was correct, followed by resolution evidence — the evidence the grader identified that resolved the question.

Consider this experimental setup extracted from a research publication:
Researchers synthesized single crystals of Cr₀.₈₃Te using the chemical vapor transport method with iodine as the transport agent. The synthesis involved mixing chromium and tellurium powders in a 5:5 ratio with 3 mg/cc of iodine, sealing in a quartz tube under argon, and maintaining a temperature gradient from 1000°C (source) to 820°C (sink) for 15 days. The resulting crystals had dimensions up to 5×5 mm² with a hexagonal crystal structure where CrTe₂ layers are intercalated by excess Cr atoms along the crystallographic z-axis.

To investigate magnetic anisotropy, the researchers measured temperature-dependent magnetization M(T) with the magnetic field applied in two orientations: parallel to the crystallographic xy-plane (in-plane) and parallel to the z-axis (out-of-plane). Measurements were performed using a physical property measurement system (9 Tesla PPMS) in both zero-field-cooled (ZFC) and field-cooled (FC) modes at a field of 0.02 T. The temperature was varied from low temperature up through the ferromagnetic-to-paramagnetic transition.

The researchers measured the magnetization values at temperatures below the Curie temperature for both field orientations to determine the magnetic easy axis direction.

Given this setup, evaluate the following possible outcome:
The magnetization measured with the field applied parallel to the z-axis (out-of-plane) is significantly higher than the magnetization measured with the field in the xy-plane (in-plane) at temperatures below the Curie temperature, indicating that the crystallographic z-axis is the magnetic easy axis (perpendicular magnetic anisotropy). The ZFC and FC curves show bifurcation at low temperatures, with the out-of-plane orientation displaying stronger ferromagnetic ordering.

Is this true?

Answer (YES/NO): NO